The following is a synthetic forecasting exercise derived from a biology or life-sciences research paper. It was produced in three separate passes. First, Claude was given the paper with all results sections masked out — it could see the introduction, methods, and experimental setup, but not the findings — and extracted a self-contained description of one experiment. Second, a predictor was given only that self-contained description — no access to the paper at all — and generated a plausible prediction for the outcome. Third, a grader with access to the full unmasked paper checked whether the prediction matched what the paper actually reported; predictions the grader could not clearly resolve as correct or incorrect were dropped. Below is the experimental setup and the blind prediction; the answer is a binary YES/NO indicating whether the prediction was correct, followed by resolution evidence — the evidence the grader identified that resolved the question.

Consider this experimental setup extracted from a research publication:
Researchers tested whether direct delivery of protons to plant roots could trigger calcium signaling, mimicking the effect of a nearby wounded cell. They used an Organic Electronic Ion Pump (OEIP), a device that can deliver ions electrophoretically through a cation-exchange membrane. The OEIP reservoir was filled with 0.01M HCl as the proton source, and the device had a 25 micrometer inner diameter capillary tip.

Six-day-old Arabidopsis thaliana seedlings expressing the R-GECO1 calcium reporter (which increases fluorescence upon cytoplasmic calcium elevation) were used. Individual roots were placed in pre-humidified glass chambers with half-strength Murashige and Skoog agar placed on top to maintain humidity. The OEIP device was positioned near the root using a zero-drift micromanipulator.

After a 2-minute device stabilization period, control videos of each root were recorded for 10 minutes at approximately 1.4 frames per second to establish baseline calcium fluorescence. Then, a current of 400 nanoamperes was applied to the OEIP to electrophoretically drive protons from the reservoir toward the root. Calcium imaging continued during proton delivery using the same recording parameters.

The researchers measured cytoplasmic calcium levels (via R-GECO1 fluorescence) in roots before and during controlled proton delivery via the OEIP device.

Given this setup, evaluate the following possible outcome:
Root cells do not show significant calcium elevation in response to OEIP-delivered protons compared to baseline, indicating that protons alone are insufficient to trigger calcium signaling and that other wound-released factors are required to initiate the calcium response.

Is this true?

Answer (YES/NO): NO